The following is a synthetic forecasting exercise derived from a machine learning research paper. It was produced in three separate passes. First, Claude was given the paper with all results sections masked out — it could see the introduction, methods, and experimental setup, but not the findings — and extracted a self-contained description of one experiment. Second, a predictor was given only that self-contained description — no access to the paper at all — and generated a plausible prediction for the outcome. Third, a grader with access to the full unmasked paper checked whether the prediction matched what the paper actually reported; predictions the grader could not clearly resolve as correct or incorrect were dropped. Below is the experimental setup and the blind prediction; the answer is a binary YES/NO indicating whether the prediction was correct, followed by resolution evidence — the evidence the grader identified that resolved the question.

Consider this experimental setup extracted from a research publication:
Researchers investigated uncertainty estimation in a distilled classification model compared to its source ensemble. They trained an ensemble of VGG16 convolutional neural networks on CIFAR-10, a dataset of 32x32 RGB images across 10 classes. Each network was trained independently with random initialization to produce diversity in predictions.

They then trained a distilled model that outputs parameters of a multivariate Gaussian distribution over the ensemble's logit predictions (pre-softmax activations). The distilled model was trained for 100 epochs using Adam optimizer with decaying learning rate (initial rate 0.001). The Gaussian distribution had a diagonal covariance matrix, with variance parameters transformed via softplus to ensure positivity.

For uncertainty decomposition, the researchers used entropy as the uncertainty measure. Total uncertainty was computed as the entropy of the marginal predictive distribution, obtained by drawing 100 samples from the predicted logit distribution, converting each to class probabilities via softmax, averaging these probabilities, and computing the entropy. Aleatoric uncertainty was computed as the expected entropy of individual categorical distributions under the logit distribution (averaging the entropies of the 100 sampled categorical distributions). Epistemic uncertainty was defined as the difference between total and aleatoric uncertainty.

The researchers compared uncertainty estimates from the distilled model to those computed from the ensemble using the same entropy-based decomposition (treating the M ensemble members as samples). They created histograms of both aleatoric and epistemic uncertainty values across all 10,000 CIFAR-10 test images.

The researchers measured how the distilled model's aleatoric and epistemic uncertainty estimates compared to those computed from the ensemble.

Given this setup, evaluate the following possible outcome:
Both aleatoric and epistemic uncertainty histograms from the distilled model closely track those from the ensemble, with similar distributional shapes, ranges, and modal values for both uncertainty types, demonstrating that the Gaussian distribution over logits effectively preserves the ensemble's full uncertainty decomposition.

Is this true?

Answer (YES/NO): NO